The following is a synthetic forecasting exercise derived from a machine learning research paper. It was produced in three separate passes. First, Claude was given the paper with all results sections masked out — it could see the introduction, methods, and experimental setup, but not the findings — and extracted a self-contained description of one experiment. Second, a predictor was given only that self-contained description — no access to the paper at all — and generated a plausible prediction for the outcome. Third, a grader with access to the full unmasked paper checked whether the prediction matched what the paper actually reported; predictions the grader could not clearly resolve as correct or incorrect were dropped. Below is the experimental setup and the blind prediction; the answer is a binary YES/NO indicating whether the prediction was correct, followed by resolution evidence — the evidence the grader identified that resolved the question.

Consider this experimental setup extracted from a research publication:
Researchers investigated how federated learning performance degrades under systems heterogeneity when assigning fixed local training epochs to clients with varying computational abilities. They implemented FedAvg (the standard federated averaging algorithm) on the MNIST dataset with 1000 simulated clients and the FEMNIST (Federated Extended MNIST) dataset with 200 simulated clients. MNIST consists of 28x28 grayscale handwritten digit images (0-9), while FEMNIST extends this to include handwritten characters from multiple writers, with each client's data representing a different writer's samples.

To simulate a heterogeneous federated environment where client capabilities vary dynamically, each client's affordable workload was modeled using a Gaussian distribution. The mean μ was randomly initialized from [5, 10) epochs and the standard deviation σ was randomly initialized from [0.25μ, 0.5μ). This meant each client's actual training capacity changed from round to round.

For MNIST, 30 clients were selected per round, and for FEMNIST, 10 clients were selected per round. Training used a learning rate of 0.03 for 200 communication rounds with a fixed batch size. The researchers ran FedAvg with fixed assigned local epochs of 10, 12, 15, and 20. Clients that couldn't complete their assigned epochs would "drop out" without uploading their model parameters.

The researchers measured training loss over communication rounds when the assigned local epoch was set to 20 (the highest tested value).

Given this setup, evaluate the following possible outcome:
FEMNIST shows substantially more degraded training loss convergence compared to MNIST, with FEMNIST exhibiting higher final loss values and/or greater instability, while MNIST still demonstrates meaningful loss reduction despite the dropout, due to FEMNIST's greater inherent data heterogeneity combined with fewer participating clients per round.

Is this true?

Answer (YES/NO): NO